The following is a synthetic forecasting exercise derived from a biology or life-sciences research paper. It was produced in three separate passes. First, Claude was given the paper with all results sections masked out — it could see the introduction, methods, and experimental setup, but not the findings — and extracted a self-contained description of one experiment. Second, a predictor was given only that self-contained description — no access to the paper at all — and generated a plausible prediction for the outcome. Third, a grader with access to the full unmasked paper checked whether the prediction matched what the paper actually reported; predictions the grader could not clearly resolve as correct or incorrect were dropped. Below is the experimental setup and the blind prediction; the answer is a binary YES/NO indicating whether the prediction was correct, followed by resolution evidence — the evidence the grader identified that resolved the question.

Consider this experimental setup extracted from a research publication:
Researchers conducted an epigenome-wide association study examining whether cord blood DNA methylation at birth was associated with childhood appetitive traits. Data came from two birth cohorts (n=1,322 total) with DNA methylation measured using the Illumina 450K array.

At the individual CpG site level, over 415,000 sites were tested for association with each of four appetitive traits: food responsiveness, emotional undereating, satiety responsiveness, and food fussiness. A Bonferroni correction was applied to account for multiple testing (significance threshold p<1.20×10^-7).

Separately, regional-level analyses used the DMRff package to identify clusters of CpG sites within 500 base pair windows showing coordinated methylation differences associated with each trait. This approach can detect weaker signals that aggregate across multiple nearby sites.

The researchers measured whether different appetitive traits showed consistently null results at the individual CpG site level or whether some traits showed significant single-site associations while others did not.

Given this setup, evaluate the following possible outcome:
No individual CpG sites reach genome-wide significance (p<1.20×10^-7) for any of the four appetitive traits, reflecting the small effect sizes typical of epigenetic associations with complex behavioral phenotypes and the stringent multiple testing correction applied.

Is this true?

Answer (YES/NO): YES